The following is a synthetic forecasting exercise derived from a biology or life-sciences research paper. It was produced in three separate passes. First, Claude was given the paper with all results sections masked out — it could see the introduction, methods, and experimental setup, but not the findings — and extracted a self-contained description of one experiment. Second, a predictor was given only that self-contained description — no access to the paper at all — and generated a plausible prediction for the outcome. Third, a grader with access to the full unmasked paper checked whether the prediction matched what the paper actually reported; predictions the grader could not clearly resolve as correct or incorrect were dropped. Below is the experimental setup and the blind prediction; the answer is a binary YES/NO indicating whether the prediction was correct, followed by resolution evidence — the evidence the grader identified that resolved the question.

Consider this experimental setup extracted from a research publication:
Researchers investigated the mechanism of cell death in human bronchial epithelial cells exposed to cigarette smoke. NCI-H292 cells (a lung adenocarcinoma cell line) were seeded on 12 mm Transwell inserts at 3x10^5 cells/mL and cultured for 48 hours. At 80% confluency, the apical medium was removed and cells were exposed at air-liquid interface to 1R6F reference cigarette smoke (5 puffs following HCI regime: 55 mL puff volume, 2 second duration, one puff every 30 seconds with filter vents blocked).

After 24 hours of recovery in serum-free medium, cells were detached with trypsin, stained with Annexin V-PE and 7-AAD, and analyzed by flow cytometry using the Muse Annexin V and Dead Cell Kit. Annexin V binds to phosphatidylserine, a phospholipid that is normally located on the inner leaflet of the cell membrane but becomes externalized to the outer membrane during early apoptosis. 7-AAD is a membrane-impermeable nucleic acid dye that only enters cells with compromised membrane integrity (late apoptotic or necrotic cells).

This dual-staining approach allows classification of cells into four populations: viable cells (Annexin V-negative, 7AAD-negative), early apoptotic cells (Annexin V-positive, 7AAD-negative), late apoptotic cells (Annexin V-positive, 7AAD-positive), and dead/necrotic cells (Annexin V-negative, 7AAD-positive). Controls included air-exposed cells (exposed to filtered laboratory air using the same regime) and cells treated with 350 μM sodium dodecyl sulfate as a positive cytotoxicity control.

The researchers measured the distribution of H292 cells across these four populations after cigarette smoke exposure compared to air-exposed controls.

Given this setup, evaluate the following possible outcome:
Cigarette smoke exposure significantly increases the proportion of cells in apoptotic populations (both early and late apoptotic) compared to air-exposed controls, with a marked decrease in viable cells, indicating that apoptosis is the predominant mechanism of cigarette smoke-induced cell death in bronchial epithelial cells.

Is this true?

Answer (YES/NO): YES